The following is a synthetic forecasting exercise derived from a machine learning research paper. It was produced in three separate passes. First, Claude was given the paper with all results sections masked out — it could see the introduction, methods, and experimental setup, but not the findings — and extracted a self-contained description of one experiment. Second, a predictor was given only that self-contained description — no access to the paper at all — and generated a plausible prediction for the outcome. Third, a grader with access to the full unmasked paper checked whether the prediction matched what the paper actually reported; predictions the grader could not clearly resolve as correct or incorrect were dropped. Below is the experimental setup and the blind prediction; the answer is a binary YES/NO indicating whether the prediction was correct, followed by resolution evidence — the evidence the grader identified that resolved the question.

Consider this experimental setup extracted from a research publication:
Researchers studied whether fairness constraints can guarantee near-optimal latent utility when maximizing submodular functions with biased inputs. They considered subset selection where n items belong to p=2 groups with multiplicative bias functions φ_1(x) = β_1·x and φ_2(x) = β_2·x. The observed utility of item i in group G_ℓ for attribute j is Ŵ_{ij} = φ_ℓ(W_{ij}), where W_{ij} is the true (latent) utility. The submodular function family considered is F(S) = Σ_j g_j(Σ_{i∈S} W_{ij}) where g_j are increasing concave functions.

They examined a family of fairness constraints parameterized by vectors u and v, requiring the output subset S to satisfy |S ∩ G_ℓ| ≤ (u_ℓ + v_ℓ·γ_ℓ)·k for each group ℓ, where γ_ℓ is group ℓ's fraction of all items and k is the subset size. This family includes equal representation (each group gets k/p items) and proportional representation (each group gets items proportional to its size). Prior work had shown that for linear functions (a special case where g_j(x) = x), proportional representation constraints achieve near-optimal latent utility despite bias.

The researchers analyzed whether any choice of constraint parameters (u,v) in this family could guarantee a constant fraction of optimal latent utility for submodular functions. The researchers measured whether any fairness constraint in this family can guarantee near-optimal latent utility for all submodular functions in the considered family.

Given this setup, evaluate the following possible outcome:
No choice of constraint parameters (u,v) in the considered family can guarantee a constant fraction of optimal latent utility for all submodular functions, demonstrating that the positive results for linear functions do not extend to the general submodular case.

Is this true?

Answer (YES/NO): YES